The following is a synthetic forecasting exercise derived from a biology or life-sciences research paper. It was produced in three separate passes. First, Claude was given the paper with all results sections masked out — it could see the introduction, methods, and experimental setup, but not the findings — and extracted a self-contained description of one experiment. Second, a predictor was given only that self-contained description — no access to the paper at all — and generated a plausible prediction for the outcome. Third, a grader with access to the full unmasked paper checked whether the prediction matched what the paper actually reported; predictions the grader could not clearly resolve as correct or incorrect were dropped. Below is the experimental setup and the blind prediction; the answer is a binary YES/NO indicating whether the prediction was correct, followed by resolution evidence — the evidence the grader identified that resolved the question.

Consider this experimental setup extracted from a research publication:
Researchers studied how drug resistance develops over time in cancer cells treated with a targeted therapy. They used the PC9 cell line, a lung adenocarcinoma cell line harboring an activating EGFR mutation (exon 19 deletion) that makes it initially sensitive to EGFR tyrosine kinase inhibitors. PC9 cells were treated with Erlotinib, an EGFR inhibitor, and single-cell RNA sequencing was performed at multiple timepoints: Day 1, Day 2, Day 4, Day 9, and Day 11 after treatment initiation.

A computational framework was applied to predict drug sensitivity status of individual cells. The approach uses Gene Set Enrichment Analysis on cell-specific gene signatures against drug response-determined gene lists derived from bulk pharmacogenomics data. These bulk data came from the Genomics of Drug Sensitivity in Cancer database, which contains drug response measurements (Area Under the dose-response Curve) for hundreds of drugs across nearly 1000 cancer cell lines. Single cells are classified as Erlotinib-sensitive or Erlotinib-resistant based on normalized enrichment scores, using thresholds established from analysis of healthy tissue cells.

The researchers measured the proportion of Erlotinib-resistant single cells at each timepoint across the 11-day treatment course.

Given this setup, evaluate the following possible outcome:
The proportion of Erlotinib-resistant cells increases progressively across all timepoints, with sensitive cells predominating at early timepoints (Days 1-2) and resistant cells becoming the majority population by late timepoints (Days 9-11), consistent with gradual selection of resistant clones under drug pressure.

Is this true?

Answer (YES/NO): NO